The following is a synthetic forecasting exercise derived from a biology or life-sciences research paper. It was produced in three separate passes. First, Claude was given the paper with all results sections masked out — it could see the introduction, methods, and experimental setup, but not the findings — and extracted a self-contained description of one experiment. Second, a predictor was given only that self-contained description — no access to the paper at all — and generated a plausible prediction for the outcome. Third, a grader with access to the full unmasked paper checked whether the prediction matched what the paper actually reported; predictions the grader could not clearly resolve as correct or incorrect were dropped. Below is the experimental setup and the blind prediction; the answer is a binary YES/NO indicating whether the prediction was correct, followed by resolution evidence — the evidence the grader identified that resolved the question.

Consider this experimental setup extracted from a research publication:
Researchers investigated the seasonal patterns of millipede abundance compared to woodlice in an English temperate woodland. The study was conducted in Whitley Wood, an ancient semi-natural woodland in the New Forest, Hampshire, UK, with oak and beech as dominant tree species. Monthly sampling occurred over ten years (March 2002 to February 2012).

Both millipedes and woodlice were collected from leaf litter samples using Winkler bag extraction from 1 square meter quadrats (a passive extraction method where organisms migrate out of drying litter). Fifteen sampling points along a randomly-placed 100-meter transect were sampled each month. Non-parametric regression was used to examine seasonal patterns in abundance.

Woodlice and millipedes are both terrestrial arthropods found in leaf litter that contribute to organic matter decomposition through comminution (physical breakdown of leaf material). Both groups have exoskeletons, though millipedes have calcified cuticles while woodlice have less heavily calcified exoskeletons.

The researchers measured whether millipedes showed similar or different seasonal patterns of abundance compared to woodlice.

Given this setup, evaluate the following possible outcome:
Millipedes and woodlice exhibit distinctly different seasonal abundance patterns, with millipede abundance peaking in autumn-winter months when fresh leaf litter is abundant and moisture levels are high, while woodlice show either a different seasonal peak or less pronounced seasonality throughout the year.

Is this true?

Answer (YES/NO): NO